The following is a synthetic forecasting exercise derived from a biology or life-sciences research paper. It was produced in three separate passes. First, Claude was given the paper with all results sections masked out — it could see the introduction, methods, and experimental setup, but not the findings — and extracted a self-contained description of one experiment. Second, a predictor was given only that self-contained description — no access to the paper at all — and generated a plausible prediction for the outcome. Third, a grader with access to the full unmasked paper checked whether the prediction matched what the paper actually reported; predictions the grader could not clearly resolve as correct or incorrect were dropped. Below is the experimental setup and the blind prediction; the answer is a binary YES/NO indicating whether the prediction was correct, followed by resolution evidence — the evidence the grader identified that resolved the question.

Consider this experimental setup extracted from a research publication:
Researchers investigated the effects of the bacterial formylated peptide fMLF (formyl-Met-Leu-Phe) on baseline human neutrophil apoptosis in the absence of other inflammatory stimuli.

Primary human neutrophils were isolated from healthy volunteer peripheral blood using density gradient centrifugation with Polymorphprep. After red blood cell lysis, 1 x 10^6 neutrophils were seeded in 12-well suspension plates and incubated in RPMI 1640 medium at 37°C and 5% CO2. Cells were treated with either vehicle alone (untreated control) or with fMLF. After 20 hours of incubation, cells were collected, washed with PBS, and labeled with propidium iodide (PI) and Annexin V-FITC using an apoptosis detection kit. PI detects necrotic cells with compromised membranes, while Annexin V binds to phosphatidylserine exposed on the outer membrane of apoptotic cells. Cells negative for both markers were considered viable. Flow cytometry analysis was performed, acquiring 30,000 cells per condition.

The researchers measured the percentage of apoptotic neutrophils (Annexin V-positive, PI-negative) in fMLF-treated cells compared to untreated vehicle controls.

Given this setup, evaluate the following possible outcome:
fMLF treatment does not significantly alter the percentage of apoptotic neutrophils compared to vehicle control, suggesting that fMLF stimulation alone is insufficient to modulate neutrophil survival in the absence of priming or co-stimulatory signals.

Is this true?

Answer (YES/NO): NO